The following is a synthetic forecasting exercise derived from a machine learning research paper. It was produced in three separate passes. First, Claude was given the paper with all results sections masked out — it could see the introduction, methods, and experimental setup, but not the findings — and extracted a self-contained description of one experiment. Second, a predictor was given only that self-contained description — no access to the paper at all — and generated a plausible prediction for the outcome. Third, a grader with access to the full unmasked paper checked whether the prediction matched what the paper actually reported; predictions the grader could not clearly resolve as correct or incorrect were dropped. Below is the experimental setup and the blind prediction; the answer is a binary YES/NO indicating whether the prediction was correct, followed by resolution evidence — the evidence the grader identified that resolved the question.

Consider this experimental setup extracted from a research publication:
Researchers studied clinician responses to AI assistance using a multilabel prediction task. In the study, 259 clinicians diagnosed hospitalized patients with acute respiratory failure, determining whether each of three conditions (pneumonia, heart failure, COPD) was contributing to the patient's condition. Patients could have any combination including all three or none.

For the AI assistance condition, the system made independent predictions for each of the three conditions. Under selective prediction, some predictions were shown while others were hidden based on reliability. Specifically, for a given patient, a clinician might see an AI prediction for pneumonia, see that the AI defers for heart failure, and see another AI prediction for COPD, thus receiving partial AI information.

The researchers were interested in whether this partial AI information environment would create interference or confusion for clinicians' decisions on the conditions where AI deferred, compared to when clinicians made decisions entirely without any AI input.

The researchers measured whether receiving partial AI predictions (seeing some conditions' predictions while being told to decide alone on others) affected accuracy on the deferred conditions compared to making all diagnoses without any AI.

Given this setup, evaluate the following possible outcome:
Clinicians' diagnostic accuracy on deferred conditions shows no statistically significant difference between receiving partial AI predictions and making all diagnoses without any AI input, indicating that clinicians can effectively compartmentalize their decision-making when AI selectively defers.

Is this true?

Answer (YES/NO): NO